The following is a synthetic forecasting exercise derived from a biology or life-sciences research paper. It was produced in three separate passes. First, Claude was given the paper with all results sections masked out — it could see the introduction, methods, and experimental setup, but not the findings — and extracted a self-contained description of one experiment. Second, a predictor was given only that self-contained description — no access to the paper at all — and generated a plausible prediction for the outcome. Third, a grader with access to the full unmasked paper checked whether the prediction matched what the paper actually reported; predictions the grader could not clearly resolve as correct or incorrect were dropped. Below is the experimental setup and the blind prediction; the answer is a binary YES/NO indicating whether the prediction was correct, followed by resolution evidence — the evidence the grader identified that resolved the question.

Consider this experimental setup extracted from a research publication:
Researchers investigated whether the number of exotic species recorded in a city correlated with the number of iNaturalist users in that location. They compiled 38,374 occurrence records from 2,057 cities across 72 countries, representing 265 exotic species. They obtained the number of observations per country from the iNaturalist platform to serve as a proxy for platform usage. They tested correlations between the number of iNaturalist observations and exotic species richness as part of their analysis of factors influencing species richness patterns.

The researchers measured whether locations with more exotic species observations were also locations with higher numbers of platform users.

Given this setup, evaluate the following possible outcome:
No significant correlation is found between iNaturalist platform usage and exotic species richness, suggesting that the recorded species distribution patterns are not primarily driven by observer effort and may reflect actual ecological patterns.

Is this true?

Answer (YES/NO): NO